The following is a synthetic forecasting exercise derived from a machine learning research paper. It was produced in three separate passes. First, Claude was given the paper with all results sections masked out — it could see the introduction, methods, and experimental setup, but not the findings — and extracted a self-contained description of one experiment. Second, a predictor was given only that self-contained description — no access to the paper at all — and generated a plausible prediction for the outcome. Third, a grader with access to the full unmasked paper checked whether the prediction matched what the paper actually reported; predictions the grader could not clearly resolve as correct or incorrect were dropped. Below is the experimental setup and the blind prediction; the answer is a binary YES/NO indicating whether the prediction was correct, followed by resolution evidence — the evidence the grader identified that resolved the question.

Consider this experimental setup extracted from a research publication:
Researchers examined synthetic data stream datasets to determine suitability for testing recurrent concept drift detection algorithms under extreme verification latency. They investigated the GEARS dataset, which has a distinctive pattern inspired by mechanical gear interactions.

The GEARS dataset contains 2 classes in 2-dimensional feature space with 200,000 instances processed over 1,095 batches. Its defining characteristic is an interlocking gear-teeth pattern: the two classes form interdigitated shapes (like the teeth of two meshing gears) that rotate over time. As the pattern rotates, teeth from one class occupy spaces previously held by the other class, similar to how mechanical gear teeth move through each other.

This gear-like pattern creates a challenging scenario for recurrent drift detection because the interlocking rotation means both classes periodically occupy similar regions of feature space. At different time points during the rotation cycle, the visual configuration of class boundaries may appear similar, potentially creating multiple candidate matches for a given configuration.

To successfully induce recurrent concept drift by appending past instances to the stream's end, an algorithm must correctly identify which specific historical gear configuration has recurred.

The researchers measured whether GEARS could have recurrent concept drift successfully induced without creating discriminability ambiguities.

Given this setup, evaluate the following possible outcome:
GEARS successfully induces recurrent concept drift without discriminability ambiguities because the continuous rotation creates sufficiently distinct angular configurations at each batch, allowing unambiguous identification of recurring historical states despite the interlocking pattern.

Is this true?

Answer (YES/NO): YES